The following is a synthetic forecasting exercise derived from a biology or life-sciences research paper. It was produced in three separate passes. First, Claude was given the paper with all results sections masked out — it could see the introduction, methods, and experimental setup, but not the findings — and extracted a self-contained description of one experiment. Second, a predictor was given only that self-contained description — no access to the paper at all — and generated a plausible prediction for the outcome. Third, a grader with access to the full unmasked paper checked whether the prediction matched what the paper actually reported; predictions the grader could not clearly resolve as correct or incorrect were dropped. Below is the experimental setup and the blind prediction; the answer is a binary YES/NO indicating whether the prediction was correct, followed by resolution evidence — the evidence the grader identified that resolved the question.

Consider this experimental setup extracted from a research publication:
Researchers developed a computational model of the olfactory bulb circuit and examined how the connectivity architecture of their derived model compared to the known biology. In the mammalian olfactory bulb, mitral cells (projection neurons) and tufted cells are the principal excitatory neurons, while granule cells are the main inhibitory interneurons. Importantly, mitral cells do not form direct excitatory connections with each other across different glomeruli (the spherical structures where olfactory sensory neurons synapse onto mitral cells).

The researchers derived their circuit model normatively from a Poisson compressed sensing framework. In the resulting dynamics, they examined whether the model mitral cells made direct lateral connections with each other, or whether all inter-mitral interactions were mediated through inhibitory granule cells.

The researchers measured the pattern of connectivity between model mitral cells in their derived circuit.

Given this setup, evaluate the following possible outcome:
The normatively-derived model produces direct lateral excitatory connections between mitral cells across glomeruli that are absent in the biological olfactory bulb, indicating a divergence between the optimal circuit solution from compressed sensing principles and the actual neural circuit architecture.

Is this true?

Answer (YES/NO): NO